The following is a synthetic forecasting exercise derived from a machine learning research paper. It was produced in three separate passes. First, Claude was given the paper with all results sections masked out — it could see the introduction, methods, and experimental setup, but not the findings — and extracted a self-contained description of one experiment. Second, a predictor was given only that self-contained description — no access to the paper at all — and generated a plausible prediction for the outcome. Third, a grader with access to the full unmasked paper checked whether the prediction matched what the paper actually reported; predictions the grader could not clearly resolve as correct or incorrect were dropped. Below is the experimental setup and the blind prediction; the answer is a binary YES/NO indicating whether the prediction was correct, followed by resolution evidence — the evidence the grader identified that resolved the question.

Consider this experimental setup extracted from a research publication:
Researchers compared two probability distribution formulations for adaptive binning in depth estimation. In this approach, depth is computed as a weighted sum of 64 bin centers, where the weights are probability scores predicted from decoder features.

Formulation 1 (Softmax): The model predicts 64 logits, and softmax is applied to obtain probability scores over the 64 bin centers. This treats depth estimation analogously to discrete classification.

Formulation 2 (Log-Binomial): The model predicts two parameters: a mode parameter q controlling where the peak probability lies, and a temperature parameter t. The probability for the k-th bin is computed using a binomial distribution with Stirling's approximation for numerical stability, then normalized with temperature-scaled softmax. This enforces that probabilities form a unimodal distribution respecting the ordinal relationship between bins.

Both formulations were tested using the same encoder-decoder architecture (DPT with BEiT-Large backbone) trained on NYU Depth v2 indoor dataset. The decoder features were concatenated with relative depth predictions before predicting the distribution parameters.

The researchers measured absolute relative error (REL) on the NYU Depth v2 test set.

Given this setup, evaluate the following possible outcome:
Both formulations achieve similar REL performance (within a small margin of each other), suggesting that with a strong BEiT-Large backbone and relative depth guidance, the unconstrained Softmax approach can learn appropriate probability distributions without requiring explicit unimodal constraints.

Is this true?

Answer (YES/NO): NO